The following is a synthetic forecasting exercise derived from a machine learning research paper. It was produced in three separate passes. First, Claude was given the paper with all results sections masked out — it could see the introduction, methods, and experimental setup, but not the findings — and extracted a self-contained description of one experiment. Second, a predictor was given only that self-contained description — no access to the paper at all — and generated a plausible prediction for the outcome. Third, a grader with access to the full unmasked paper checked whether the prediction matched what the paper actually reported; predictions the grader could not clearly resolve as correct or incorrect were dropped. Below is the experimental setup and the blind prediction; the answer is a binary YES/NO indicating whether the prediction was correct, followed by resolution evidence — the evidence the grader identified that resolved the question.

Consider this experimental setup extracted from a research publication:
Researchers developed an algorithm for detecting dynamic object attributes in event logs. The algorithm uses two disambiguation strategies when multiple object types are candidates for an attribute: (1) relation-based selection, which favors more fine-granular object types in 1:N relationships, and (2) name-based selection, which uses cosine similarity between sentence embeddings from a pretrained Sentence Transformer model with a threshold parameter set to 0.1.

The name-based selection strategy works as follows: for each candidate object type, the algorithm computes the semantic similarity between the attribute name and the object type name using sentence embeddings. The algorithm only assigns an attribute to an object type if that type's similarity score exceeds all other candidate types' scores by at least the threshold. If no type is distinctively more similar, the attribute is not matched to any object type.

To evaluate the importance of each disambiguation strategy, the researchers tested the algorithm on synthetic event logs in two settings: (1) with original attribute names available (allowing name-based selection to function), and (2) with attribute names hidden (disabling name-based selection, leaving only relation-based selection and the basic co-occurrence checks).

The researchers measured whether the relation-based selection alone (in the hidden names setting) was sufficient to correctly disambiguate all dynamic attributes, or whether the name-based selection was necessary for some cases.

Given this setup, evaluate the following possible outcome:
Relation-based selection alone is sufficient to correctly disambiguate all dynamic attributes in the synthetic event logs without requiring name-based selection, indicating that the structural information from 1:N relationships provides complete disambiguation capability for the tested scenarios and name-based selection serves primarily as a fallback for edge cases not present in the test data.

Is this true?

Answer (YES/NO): NO